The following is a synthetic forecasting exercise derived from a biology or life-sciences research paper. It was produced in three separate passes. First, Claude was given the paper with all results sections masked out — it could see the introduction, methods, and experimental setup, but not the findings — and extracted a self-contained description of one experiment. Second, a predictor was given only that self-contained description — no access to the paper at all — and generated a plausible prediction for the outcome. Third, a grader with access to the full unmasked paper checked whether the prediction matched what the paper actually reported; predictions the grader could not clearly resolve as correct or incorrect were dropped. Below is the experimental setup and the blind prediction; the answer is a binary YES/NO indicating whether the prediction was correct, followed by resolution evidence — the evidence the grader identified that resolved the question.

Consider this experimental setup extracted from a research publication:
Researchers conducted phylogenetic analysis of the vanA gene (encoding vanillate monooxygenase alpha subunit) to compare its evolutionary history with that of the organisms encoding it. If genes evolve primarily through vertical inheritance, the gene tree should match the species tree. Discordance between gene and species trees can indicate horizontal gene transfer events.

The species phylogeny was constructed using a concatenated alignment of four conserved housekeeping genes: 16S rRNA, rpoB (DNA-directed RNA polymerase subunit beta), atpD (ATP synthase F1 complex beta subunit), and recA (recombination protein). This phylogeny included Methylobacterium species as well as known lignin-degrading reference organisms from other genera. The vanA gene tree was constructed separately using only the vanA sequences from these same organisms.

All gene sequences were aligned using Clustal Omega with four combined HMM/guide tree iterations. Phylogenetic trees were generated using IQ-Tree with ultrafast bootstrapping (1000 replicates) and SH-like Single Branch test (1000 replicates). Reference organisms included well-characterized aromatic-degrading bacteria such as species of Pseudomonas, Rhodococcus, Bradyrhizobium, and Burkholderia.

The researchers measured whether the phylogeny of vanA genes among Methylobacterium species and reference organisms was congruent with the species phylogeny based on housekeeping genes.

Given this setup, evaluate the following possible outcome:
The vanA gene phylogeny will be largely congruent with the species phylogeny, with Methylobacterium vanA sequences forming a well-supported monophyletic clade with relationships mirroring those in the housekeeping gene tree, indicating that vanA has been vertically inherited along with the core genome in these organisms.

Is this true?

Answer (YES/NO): NO